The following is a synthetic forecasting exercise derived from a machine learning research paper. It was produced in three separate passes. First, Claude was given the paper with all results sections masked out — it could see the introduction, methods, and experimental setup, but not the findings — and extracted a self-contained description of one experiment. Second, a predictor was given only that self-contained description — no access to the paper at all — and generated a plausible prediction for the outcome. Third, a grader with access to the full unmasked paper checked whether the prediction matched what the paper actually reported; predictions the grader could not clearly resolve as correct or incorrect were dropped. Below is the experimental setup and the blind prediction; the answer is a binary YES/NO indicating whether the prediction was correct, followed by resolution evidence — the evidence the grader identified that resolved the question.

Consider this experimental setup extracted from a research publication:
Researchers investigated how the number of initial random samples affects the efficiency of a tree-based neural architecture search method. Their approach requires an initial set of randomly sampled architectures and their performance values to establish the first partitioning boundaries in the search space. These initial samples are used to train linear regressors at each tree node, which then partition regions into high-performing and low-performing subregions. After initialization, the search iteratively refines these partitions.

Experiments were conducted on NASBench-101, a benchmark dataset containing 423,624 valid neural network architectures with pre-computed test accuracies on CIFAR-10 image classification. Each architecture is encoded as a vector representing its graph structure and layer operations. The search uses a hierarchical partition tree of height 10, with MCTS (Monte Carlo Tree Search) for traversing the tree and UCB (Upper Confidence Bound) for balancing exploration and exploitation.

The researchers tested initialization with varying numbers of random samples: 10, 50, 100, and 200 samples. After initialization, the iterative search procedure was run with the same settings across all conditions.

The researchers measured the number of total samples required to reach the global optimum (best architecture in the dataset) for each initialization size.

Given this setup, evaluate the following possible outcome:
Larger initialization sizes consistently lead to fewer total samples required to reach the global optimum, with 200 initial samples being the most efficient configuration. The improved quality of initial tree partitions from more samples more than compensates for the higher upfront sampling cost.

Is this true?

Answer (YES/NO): NO